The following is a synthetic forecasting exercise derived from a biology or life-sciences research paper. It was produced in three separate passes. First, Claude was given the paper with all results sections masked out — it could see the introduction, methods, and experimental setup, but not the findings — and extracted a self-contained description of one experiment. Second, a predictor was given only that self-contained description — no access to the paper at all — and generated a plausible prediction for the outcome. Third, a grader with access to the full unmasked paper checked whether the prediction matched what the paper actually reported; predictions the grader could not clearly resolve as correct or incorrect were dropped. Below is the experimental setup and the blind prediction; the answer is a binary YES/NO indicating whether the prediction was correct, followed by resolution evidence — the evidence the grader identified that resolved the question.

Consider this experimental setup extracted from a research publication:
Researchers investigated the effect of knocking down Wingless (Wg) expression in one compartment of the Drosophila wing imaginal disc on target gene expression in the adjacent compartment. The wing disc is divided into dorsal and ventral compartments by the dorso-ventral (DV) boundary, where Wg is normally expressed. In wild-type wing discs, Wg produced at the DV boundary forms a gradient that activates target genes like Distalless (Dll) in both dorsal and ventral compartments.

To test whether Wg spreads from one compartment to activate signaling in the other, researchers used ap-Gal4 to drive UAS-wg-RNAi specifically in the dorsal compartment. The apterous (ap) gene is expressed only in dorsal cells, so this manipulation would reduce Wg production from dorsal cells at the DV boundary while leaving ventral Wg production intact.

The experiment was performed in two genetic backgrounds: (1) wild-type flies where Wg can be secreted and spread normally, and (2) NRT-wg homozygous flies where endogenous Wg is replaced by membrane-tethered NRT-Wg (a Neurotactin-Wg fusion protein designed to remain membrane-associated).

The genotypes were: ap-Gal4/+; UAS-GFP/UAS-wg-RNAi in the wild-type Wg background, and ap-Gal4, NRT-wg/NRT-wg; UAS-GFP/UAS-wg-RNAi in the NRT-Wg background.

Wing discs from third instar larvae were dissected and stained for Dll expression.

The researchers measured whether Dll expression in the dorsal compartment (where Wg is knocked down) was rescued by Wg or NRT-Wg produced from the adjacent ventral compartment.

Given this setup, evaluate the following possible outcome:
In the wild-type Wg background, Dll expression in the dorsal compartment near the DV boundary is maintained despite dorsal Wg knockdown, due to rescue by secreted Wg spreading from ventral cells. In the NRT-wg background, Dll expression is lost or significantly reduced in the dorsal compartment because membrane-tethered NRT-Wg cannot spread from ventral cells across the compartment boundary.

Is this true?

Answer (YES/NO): YES